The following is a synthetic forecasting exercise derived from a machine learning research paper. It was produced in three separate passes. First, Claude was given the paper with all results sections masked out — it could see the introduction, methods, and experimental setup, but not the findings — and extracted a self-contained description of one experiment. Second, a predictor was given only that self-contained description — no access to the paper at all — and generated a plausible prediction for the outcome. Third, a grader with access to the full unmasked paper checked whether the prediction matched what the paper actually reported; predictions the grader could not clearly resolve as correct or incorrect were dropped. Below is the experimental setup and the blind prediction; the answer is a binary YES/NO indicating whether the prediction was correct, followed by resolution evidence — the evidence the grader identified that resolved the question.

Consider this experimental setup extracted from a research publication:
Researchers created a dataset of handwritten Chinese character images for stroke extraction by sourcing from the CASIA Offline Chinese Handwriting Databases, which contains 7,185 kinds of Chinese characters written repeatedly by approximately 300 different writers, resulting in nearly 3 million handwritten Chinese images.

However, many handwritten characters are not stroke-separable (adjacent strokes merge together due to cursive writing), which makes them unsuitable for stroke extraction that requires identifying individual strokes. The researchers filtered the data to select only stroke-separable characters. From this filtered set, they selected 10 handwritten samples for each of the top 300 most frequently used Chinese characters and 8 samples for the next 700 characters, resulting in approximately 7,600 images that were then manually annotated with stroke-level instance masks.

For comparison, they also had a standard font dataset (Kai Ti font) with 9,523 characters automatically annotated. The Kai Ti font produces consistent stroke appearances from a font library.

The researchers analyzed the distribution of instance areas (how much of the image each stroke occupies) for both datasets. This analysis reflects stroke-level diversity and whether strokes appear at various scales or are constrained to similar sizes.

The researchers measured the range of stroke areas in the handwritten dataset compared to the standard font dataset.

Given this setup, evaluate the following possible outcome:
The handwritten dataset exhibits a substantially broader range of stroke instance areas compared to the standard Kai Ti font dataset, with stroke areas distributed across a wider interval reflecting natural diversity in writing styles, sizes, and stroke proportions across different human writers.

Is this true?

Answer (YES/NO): YES